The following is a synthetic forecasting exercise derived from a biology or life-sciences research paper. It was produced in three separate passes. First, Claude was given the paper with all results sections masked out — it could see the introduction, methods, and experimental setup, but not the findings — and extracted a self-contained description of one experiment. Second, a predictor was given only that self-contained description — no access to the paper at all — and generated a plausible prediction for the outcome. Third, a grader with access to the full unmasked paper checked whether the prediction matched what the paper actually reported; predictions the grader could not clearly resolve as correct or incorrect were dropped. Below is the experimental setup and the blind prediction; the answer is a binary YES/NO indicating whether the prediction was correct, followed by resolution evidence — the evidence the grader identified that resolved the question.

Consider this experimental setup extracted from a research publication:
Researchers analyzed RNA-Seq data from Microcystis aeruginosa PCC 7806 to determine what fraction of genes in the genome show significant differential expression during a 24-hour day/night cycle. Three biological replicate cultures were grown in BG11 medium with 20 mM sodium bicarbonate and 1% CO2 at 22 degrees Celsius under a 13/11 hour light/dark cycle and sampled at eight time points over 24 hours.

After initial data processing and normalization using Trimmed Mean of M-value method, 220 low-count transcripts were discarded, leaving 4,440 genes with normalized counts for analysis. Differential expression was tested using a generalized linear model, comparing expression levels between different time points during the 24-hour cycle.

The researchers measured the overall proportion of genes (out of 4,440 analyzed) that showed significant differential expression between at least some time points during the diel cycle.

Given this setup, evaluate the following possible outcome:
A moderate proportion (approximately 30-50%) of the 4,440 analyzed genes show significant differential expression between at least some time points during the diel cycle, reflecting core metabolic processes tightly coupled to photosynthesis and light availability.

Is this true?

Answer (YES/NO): YES